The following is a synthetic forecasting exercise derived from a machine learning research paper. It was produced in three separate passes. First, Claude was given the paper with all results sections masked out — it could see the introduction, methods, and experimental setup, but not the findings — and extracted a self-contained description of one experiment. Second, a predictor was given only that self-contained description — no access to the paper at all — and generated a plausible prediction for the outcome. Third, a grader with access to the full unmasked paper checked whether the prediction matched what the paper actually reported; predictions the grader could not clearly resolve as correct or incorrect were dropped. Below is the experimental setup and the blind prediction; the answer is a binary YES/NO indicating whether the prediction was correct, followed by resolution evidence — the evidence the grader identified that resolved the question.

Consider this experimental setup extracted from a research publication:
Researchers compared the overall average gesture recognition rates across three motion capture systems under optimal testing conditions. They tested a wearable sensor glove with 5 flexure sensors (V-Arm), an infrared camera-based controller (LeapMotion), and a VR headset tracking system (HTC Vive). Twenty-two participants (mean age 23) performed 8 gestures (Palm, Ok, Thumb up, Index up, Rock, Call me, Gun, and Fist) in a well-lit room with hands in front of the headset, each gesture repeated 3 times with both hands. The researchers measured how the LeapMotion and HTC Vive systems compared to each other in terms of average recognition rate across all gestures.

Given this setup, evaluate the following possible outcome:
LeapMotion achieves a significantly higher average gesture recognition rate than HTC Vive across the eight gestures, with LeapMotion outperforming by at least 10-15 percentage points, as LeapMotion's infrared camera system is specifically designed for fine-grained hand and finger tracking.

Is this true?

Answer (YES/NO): NO